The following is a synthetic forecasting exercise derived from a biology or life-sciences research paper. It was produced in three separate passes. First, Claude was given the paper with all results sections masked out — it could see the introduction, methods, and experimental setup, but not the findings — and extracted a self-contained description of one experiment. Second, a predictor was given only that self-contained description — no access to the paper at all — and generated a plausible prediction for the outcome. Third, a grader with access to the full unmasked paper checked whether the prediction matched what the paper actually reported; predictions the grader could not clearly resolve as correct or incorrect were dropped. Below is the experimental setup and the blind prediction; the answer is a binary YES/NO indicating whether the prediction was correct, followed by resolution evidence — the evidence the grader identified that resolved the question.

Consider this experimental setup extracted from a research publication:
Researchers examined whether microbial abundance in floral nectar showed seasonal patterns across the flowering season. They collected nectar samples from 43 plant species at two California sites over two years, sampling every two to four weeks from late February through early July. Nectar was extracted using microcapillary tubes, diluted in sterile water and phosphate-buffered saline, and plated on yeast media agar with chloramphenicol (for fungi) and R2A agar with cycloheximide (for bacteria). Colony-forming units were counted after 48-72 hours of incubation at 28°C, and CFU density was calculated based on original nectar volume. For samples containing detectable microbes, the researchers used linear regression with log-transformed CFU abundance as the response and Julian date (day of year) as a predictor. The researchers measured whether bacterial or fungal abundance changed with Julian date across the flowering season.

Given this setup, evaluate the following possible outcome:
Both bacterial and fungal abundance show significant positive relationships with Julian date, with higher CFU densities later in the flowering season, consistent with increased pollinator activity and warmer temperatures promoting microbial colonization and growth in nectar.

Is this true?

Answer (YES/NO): NO